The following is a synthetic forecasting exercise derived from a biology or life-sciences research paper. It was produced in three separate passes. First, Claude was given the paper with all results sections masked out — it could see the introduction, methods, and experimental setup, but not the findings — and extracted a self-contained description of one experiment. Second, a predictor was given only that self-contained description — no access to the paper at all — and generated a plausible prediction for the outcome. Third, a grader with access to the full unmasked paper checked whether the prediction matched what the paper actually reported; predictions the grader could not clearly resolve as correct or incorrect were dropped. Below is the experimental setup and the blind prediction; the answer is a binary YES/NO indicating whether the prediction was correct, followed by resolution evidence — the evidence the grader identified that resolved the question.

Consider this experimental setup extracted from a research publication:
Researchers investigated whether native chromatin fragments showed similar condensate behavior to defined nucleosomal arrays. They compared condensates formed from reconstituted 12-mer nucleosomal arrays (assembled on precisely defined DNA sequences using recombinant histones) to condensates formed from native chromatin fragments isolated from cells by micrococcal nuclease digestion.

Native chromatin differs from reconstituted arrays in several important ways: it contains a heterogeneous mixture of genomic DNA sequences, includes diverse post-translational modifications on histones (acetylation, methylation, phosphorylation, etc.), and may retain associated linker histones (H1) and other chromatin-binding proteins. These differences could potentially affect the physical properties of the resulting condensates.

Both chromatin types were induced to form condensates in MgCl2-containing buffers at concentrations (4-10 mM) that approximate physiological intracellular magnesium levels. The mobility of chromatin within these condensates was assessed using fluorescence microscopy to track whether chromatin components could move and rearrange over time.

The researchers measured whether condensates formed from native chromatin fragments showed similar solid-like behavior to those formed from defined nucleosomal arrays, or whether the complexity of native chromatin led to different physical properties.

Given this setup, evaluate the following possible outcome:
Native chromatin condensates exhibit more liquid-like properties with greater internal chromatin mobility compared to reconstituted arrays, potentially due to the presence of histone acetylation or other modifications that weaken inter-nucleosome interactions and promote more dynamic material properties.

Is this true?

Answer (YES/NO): NO